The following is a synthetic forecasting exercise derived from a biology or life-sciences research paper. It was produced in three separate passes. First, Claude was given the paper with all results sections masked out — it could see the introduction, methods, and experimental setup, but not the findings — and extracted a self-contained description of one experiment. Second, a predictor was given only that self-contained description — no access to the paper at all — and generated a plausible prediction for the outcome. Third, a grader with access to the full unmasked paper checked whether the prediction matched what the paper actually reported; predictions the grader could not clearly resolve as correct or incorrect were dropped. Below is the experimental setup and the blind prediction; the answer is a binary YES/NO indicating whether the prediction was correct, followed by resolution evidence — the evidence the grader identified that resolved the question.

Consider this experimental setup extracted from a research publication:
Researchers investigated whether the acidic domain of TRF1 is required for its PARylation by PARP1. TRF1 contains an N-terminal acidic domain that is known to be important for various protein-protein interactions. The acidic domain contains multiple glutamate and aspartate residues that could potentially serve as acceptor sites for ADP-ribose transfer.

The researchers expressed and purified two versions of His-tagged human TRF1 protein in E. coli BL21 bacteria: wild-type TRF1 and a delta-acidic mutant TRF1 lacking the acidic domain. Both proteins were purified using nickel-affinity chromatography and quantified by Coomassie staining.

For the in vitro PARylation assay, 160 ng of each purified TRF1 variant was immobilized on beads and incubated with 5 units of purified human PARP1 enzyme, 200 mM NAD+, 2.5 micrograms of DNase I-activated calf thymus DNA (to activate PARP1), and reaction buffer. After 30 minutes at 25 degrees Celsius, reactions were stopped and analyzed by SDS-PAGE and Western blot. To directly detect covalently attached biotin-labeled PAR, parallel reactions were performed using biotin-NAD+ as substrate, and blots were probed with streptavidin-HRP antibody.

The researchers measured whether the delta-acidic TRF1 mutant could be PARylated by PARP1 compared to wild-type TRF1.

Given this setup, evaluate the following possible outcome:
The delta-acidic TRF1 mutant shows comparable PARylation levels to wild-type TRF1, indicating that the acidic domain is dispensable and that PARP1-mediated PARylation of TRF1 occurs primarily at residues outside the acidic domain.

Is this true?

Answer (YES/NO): YES